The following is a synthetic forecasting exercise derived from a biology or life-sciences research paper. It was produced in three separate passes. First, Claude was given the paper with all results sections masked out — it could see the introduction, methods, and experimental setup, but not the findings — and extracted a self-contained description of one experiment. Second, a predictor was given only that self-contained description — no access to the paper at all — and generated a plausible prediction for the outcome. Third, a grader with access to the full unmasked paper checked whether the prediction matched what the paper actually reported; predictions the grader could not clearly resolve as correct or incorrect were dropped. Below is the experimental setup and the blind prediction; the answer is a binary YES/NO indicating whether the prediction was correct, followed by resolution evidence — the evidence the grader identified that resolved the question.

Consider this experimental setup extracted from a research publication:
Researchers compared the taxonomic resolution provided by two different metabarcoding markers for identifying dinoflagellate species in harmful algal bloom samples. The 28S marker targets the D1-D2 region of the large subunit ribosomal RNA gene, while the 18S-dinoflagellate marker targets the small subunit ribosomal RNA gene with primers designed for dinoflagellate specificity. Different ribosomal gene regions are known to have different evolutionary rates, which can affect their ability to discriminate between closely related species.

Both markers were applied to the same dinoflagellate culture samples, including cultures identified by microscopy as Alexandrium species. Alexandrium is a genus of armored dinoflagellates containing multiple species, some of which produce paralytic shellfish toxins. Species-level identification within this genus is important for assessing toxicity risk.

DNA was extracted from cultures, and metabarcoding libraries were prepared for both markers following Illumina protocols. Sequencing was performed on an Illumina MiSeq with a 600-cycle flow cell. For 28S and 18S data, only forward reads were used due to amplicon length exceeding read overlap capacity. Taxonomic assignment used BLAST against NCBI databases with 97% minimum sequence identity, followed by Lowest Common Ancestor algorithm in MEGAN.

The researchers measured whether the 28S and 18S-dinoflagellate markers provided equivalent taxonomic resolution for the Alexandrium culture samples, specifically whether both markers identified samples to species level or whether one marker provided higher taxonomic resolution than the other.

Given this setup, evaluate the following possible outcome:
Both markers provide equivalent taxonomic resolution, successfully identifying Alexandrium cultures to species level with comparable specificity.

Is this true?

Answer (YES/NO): NO